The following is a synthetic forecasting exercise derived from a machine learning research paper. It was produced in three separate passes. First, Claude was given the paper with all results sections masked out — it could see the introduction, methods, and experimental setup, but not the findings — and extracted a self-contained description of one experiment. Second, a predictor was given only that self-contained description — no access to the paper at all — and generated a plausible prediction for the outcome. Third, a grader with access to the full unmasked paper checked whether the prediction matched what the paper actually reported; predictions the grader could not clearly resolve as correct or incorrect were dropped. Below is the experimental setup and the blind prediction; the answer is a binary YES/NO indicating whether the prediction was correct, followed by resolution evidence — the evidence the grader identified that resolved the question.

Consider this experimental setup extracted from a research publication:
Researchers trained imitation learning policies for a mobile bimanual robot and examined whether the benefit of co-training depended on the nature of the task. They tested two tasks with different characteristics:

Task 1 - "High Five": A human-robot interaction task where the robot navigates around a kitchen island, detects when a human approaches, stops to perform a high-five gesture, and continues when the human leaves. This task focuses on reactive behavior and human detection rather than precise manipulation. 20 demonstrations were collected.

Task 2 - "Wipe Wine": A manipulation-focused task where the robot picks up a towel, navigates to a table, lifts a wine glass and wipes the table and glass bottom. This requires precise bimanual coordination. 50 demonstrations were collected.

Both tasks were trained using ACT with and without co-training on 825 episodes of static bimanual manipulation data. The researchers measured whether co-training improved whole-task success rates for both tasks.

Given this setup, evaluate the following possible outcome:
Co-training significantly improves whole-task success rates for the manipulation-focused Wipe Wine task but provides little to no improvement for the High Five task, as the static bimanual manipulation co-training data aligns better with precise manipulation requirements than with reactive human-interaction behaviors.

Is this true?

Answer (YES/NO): YES